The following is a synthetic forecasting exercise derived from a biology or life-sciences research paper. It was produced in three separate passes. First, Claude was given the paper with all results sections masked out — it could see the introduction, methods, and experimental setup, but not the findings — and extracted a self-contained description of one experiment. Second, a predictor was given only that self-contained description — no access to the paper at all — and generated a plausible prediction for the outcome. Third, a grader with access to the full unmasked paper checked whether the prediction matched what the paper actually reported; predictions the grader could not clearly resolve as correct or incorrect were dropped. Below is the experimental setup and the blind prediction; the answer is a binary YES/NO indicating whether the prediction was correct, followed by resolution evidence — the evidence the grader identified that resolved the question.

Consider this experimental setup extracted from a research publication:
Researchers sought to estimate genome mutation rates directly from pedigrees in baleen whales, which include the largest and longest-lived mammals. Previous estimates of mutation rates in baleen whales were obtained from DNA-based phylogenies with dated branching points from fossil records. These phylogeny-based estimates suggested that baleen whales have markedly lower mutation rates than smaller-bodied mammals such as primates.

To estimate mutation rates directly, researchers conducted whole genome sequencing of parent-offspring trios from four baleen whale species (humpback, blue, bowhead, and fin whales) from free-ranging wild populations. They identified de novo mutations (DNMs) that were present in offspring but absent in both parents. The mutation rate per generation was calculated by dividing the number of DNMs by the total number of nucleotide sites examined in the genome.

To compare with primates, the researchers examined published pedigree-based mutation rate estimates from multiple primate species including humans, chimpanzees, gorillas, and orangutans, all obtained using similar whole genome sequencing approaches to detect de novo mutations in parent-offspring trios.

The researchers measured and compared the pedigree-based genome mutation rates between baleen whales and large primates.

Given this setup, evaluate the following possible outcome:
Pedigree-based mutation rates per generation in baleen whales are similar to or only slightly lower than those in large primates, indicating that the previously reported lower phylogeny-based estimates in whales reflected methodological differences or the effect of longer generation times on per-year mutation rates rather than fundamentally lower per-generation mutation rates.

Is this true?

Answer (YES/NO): YES